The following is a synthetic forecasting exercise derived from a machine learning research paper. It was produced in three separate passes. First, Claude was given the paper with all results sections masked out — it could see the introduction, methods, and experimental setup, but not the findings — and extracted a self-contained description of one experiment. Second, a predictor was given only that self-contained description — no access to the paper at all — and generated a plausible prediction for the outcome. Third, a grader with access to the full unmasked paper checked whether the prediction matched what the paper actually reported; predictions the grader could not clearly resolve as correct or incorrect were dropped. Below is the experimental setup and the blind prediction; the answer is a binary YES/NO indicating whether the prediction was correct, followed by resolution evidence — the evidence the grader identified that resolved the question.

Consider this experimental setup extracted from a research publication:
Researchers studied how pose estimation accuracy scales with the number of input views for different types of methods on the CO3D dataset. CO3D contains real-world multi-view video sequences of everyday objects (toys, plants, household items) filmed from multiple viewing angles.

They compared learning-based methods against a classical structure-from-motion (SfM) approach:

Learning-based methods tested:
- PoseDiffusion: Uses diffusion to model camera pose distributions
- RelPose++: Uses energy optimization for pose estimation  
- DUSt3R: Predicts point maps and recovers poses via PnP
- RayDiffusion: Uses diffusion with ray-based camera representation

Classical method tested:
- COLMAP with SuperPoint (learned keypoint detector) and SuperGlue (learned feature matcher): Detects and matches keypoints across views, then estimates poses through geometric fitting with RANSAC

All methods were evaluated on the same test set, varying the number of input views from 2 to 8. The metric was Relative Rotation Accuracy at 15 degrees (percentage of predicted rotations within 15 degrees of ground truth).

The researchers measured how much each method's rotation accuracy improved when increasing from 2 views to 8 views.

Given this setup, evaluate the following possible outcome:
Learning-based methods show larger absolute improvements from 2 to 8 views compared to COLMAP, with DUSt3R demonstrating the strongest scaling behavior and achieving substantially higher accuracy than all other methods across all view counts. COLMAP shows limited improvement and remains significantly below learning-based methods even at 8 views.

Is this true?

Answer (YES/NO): NO